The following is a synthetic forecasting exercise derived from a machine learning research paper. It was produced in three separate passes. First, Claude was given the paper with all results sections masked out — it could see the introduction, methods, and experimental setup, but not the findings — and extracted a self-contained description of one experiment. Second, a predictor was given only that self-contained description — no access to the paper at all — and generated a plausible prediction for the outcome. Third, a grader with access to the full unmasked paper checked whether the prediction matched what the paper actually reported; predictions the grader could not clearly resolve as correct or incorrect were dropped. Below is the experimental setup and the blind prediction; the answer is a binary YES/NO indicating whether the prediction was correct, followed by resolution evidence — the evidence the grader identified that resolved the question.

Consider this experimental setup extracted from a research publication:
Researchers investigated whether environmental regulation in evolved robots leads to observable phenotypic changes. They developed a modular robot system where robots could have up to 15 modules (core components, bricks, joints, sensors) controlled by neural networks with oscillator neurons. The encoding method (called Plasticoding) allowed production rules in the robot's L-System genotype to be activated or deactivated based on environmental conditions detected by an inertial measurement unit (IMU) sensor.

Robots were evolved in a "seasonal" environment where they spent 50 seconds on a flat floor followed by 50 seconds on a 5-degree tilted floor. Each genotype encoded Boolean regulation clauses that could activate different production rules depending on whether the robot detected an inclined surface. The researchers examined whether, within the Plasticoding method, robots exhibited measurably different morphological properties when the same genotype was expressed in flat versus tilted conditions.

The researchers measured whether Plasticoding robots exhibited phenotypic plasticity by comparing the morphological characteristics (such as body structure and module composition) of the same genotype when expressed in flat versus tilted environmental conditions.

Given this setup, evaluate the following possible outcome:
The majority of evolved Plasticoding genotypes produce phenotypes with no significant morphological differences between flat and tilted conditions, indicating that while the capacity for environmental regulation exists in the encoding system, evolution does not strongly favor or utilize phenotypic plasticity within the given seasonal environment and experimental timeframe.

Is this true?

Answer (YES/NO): NO